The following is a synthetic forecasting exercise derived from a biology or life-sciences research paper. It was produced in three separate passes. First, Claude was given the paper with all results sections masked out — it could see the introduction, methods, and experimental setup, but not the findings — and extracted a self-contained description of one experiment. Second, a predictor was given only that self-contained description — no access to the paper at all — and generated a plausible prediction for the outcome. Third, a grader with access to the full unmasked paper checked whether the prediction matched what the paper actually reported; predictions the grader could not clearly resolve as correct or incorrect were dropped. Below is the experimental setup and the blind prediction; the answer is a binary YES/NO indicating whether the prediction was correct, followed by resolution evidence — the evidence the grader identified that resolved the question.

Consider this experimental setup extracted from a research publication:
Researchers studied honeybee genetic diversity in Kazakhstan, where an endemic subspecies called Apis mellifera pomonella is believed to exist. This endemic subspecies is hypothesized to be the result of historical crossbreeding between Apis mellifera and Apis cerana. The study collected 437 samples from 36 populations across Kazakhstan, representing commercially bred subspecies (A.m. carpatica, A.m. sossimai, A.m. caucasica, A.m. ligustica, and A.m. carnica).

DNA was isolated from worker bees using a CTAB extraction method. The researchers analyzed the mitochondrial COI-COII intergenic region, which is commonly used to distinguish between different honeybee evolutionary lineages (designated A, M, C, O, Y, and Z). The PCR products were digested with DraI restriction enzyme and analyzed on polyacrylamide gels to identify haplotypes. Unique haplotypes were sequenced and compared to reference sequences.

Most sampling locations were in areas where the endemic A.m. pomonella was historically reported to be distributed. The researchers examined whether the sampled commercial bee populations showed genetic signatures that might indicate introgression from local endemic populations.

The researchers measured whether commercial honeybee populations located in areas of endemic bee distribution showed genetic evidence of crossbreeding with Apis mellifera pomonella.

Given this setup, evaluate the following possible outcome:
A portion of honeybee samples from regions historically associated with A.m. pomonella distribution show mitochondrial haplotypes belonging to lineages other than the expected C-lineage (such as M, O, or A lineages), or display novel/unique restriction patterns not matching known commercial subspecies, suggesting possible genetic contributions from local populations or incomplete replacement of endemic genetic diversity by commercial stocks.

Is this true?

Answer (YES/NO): YES